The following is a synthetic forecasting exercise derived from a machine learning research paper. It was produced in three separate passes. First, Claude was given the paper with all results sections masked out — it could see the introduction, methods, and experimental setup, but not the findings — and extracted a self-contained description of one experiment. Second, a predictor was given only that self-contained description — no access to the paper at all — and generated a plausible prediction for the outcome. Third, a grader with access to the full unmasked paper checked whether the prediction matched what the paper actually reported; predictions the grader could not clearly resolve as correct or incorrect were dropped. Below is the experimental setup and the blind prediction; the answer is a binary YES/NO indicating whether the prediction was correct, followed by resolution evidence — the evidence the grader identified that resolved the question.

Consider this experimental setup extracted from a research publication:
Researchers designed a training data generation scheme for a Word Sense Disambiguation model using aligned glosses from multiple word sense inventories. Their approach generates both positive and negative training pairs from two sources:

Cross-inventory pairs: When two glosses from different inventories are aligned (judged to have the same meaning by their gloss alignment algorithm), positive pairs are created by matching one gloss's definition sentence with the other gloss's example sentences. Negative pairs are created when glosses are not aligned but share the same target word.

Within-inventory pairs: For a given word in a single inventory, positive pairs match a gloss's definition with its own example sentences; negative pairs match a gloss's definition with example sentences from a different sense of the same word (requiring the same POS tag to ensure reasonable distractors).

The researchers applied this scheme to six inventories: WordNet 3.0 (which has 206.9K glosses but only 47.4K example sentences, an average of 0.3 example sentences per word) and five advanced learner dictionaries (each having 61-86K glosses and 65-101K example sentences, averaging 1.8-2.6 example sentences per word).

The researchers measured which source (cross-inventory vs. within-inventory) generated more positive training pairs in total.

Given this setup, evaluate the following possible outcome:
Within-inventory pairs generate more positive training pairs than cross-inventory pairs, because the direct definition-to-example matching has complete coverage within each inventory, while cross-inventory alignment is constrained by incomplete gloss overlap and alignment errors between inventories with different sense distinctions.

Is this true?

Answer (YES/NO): YES